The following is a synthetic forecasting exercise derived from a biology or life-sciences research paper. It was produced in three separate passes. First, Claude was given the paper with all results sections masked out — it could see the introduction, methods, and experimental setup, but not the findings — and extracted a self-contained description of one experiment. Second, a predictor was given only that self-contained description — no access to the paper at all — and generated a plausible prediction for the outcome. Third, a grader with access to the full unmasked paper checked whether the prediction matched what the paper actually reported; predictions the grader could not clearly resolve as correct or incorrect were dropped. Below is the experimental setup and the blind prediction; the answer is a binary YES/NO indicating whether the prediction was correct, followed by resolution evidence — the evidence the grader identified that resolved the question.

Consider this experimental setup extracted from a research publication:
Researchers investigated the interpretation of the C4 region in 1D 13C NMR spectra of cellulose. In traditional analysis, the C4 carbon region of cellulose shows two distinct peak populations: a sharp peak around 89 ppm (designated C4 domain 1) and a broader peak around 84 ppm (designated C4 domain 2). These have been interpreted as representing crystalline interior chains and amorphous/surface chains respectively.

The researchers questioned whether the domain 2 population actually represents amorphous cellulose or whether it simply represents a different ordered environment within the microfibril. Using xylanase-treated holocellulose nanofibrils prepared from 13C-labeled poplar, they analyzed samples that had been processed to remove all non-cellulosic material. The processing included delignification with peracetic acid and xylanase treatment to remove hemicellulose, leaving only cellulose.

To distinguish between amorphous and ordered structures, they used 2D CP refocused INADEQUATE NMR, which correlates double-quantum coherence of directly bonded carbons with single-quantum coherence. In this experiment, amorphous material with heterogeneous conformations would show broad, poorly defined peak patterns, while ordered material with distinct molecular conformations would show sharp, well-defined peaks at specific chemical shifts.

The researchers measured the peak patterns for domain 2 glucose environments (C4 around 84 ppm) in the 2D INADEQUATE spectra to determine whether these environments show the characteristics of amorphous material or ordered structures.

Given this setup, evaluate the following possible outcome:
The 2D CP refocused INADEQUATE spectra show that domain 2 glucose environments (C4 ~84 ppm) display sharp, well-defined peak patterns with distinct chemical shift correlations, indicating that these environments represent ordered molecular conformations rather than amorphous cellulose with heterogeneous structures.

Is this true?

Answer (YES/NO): YES